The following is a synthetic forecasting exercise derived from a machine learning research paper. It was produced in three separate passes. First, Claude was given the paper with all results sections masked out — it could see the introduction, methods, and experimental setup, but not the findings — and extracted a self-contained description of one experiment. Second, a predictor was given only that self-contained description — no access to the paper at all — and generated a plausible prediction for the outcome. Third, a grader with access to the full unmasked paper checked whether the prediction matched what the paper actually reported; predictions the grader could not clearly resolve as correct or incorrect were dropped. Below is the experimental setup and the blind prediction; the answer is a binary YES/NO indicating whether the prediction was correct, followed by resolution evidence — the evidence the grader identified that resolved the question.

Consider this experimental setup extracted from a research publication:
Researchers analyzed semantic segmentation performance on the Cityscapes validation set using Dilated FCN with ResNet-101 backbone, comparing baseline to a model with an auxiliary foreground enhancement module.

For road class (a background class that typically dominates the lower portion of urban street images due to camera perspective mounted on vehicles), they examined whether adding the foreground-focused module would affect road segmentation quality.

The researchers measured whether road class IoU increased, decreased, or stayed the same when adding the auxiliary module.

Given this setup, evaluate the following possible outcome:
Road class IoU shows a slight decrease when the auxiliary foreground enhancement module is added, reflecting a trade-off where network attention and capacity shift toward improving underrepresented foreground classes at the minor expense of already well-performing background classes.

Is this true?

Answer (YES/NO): YES